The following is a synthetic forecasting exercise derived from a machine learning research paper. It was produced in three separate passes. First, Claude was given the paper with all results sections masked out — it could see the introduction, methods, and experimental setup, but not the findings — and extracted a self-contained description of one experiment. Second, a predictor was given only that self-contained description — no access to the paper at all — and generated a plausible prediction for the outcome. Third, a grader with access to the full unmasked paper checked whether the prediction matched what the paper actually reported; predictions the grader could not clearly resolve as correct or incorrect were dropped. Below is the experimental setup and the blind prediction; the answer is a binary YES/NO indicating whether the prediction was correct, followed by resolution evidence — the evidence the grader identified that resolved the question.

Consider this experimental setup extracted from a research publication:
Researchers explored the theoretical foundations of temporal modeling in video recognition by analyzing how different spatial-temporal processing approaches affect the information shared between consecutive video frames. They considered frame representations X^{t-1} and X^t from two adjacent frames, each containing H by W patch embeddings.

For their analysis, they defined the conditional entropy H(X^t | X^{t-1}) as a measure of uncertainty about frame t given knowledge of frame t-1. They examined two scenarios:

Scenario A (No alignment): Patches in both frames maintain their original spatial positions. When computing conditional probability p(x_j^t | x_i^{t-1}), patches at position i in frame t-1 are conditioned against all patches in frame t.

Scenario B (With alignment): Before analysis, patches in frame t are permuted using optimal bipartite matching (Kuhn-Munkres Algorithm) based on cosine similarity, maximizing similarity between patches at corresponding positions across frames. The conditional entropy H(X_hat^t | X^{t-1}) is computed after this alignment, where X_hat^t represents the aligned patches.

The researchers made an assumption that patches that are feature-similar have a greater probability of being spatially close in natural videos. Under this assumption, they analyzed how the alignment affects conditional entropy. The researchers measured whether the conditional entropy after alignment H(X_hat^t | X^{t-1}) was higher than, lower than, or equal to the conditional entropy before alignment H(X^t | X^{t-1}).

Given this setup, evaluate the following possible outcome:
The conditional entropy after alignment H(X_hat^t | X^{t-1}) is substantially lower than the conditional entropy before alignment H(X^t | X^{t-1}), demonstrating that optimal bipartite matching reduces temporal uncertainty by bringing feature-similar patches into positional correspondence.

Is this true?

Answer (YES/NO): YES